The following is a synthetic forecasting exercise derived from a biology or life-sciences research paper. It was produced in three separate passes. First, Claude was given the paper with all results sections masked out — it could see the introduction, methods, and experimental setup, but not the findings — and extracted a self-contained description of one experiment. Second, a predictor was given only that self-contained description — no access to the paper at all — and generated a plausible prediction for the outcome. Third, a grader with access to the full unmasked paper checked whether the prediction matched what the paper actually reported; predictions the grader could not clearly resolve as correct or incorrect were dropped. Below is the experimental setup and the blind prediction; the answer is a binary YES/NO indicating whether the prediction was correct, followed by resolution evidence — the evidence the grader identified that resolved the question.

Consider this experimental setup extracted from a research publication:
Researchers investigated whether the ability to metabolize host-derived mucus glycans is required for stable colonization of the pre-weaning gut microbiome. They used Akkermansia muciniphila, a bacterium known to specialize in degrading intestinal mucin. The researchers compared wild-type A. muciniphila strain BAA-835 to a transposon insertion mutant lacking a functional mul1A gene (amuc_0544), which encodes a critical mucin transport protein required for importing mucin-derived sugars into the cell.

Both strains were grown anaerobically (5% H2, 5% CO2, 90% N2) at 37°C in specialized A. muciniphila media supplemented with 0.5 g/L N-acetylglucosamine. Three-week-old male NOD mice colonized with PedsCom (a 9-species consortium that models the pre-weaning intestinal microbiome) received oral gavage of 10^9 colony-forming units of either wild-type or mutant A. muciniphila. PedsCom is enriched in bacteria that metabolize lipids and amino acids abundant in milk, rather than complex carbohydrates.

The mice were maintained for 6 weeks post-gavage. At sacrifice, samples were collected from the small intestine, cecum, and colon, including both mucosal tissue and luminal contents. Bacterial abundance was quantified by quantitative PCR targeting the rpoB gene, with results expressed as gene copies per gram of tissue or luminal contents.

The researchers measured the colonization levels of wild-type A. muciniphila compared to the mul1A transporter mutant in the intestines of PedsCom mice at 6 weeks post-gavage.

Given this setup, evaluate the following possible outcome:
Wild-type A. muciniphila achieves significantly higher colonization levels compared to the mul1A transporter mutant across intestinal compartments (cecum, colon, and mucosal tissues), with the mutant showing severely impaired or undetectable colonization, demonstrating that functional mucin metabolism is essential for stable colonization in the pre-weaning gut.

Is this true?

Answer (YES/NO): NO